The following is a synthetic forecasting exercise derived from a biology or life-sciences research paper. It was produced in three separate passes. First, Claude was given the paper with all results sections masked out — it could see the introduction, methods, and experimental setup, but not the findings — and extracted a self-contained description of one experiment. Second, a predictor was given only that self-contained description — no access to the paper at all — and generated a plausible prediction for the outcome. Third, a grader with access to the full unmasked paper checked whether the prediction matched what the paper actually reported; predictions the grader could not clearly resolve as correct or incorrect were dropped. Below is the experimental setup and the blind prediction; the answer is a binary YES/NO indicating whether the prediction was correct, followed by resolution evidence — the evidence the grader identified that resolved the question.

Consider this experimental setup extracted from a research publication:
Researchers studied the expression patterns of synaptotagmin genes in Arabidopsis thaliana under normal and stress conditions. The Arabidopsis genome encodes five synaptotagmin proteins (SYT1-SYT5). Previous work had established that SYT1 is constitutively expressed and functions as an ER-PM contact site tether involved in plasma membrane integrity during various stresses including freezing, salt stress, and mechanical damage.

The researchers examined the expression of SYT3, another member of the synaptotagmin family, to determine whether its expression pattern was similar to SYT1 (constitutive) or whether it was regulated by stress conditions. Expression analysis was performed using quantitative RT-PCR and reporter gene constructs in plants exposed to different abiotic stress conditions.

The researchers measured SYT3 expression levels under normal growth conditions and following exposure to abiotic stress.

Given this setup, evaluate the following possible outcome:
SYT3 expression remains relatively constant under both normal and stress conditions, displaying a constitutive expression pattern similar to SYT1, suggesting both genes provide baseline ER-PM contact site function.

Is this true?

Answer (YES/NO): NO